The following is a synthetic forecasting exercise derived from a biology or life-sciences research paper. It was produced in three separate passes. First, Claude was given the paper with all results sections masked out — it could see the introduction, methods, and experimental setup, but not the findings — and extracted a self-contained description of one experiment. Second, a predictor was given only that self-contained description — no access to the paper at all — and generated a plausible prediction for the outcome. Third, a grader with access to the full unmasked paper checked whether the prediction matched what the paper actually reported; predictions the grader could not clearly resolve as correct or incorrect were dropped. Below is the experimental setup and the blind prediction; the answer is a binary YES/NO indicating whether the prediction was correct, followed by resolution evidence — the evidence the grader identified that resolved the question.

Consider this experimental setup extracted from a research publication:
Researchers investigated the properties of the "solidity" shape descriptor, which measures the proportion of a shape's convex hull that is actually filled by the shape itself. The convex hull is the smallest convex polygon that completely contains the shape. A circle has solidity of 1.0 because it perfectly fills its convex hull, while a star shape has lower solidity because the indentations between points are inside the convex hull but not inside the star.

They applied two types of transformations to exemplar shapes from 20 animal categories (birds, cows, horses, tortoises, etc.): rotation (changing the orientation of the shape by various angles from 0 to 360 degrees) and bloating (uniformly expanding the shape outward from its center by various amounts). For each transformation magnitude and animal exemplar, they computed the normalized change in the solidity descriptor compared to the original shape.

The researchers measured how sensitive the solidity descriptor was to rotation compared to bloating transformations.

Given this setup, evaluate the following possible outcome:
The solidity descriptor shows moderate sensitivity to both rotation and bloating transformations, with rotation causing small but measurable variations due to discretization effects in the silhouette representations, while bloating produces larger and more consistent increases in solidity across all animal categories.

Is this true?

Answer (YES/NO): NO